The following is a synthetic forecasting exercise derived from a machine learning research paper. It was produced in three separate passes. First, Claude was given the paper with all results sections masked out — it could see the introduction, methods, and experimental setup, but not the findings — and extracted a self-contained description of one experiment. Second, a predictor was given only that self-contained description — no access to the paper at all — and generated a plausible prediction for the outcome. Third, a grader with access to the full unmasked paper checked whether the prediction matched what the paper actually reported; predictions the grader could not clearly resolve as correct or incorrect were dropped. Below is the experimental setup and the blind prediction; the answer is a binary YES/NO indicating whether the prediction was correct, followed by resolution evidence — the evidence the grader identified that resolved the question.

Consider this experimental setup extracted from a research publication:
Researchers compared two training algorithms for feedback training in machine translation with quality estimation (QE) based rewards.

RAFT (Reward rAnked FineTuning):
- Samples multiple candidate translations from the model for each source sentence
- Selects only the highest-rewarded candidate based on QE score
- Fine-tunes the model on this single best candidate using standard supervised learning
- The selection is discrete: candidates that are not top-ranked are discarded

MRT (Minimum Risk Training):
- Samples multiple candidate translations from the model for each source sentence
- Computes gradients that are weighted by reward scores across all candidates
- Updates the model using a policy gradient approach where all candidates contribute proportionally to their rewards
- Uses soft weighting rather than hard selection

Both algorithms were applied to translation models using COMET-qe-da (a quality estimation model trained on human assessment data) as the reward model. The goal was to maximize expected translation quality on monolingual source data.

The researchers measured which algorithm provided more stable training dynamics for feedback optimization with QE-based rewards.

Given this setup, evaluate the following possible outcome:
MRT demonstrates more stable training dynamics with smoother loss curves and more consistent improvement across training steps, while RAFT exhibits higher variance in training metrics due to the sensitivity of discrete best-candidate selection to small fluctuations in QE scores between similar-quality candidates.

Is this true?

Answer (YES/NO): NO